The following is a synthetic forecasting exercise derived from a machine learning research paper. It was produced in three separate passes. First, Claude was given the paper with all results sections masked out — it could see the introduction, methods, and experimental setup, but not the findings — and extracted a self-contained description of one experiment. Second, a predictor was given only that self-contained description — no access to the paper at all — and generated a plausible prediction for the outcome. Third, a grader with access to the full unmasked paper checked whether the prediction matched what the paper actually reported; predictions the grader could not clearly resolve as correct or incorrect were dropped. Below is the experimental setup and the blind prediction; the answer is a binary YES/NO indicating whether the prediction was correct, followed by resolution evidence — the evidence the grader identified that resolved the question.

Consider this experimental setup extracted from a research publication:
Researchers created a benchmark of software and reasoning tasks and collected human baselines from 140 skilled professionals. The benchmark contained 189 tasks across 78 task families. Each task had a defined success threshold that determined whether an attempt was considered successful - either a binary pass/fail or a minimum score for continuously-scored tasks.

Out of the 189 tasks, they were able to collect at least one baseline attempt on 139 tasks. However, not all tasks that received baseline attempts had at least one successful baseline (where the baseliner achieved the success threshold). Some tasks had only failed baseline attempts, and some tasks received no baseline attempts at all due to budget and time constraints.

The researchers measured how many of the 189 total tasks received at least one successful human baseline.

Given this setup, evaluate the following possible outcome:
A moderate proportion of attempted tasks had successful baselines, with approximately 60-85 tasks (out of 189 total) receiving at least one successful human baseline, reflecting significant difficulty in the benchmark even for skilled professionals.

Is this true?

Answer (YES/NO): NO